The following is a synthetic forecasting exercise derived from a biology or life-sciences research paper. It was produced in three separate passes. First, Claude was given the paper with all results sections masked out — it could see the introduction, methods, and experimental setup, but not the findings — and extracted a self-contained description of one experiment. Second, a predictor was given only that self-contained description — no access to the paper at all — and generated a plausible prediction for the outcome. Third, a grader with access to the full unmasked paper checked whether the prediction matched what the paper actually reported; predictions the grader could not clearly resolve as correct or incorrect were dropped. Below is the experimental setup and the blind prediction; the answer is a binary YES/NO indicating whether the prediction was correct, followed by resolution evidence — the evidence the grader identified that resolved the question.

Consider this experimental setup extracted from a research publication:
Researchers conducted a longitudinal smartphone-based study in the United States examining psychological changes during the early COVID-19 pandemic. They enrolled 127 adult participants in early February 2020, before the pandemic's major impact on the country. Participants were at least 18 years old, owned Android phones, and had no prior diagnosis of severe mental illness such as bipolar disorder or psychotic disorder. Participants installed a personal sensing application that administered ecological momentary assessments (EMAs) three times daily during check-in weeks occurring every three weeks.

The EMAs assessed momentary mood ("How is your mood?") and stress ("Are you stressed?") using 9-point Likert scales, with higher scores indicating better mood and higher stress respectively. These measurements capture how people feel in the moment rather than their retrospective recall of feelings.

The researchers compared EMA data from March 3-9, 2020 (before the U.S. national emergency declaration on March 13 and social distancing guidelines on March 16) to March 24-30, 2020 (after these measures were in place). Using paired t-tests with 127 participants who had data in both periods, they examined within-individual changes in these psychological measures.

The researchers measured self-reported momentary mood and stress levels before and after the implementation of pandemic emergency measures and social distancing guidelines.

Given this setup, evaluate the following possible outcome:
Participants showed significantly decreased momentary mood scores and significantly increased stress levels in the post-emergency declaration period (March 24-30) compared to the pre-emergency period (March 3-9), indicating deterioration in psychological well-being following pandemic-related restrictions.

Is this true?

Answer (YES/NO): NO